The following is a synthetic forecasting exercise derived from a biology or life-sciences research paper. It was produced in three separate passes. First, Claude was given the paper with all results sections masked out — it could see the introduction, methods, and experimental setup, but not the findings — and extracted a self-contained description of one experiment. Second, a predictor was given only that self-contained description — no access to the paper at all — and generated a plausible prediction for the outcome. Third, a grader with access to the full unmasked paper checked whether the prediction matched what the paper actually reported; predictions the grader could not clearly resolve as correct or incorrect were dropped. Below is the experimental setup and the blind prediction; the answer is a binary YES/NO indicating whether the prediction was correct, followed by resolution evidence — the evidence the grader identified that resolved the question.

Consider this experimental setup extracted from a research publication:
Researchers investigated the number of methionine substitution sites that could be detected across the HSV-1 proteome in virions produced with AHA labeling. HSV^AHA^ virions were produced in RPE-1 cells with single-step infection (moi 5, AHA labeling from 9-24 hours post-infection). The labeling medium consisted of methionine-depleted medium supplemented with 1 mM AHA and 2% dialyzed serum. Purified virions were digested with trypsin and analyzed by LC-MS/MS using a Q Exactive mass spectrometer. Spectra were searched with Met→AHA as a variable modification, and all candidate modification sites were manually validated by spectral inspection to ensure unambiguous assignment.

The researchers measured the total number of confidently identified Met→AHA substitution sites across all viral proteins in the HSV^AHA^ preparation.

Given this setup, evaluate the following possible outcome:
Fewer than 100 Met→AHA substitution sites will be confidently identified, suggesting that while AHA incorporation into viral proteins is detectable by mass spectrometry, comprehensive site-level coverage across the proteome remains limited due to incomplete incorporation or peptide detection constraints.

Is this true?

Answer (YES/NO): YES